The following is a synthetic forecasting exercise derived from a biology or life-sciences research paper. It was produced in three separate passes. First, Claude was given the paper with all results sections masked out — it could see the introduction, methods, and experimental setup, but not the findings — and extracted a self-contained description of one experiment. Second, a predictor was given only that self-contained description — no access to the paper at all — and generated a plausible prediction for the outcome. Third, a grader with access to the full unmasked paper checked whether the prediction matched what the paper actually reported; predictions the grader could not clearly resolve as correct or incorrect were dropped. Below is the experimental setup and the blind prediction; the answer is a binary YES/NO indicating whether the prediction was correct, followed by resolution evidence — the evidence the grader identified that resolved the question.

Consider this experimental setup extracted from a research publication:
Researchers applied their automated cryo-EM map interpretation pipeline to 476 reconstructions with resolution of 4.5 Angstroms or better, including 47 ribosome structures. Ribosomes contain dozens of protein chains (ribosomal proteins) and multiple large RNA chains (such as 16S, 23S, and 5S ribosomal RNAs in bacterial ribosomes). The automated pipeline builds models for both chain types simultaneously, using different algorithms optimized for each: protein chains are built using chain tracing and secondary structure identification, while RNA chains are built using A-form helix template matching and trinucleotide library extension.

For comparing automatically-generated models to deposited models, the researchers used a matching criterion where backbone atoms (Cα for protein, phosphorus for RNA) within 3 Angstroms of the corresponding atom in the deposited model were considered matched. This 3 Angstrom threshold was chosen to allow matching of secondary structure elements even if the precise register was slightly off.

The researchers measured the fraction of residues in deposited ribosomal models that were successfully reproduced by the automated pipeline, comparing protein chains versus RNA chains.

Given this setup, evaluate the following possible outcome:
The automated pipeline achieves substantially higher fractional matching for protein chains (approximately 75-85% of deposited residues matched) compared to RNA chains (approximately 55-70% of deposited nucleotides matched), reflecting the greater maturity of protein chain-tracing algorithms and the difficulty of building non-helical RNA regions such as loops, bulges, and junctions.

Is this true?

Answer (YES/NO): NO